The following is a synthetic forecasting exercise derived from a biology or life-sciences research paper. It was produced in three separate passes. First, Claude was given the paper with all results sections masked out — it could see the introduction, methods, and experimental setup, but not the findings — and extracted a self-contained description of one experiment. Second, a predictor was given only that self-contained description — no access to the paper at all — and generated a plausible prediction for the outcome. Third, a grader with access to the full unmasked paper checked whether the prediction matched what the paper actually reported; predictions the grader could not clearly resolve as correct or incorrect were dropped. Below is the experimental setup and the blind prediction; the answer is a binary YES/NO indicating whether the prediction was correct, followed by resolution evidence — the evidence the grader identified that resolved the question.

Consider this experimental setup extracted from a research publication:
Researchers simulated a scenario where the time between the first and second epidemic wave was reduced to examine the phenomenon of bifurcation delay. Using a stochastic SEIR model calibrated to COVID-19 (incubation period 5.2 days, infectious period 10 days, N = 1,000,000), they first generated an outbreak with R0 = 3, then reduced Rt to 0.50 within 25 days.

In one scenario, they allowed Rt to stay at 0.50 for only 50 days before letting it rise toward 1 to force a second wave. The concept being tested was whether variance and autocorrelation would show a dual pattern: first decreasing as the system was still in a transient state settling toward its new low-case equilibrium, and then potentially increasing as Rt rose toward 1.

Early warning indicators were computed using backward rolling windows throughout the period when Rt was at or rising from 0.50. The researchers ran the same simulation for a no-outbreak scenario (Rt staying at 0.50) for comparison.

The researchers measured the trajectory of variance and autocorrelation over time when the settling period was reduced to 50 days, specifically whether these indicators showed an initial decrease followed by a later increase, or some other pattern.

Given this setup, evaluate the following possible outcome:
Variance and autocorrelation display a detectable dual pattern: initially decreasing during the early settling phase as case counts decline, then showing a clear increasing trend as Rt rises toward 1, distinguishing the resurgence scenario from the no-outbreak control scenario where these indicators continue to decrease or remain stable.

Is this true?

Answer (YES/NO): NO